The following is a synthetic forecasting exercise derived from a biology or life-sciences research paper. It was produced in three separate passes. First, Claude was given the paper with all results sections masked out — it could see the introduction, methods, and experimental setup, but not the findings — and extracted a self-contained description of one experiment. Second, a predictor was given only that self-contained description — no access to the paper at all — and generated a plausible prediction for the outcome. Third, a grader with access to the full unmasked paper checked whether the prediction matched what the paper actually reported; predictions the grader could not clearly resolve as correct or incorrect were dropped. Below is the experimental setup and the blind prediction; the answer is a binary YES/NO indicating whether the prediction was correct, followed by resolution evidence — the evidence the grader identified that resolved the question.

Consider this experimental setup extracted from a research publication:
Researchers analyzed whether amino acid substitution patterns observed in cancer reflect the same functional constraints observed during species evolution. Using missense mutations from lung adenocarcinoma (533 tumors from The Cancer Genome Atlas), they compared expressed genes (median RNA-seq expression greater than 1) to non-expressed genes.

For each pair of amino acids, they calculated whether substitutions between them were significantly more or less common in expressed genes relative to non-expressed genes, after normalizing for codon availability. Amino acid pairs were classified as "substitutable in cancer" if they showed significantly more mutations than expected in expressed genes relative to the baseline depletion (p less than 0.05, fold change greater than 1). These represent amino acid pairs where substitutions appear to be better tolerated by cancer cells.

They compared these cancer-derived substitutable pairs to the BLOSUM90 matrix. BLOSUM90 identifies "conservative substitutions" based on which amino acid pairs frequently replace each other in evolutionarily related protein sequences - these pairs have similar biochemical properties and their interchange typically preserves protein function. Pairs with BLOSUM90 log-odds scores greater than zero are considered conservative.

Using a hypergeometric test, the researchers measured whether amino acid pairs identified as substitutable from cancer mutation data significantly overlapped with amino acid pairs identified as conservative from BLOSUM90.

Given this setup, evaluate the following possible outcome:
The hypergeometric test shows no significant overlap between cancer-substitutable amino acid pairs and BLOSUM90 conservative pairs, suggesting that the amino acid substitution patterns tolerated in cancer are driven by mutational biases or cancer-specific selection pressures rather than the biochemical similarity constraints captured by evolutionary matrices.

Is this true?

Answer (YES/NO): NO